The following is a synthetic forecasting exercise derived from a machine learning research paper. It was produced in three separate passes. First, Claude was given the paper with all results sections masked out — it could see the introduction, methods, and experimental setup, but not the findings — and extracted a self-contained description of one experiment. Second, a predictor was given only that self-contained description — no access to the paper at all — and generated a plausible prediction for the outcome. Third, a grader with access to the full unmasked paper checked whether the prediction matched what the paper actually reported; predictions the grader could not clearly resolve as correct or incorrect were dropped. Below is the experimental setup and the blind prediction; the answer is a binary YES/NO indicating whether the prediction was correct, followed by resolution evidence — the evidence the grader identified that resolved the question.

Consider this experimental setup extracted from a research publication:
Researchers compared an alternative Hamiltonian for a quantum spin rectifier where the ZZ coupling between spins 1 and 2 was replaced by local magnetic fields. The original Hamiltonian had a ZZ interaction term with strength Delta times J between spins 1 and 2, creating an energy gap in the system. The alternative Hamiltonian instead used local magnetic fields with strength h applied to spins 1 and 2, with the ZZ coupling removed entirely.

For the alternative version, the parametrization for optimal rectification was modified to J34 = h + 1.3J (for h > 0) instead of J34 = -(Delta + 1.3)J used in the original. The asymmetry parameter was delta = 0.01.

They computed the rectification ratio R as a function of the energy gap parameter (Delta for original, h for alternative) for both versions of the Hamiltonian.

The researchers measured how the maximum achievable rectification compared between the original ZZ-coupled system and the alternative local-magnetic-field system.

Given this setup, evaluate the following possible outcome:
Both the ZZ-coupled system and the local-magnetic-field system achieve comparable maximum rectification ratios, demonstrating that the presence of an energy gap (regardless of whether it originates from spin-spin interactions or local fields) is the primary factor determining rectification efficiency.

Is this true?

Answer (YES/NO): YES